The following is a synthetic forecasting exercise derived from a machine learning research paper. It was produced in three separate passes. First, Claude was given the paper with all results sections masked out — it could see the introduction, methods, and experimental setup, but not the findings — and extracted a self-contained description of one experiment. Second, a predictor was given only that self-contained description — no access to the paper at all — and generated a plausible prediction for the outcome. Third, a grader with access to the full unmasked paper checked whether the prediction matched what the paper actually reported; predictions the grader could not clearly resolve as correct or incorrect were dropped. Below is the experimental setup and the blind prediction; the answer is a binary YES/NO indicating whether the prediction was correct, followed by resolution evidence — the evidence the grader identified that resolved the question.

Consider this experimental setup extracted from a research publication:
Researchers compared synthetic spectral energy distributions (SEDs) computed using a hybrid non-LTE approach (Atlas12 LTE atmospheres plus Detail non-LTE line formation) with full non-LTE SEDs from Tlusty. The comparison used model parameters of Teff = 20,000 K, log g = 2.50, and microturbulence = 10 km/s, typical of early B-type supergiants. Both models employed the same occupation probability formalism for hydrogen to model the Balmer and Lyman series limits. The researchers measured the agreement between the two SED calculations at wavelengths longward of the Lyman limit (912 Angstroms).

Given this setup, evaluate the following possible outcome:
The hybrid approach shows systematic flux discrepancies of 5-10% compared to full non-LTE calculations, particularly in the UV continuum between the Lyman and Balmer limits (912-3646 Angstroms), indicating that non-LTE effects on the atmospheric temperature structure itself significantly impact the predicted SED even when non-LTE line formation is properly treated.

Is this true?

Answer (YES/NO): NO